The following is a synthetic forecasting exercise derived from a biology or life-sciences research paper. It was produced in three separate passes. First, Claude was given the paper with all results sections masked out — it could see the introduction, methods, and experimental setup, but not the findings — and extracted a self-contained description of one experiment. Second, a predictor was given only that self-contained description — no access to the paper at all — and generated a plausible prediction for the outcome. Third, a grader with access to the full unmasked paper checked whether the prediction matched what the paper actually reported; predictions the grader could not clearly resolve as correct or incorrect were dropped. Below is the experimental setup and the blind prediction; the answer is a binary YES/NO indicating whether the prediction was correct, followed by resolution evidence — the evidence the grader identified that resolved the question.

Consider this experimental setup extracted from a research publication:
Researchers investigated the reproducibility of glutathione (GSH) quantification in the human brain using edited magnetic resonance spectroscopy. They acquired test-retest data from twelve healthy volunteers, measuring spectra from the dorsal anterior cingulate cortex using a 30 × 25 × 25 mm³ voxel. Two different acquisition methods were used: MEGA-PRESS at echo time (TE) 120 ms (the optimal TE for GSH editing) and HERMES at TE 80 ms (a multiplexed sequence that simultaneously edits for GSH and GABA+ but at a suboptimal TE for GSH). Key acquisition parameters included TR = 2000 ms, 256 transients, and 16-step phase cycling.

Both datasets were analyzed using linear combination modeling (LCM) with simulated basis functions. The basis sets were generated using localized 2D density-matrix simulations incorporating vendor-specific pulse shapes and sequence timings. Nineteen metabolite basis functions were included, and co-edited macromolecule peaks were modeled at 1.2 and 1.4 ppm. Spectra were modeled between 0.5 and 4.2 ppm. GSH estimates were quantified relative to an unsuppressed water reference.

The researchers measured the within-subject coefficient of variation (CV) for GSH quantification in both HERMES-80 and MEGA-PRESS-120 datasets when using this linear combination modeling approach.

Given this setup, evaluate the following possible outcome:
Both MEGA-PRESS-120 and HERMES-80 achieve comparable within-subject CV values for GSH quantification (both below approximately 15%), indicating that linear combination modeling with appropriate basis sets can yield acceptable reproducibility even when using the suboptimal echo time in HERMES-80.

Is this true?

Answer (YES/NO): YES